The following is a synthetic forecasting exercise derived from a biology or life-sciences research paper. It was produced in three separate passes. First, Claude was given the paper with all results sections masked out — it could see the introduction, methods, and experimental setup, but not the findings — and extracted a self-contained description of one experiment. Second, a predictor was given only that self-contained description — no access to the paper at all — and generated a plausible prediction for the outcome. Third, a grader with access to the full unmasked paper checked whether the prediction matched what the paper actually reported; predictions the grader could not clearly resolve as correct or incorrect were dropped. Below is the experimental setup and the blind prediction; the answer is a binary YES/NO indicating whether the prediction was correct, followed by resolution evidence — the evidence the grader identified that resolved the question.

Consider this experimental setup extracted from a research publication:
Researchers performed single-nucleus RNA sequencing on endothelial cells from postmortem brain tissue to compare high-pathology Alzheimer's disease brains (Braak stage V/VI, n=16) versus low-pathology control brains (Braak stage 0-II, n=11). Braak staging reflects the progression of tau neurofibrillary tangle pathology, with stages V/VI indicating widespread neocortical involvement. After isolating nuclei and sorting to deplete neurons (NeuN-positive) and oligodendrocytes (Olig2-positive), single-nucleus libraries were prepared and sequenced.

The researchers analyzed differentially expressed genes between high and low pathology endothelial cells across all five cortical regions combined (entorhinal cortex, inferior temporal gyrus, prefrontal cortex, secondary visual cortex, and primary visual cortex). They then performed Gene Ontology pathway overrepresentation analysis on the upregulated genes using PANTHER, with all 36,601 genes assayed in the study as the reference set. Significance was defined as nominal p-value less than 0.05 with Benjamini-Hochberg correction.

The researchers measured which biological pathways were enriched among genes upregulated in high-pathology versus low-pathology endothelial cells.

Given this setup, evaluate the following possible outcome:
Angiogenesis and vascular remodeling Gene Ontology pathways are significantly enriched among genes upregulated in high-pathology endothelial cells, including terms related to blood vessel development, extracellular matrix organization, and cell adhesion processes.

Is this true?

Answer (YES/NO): NO